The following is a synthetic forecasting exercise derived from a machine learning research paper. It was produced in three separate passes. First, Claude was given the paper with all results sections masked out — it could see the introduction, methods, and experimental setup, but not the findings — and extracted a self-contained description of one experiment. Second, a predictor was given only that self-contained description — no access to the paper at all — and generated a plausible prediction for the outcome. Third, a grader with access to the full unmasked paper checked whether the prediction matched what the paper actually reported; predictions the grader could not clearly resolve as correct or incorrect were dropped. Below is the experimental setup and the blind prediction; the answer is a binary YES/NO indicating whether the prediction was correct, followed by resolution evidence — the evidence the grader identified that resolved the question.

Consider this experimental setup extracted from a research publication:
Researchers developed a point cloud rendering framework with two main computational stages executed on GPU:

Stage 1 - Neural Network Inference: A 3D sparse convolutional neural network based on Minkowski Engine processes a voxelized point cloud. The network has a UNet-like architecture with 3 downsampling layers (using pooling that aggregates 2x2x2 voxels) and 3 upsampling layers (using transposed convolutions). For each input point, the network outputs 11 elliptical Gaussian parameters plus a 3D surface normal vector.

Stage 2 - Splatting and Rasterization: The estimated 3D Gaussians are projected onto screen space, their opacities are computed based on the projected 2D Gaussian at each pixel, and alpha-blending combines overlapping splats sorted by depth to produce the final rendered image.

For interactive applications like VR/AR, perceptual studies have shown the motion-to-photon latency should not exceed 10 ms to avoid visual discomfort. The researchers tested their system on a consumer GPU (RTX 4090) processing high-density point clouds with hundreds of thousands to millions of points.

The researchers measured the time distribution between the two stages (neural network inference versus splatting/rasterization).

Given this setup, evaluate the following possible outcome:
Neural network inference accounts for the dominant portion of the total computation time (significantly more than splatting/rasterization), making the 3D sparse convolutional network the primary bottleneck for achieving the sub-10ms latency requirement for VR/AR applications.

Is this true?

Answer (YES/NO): YES